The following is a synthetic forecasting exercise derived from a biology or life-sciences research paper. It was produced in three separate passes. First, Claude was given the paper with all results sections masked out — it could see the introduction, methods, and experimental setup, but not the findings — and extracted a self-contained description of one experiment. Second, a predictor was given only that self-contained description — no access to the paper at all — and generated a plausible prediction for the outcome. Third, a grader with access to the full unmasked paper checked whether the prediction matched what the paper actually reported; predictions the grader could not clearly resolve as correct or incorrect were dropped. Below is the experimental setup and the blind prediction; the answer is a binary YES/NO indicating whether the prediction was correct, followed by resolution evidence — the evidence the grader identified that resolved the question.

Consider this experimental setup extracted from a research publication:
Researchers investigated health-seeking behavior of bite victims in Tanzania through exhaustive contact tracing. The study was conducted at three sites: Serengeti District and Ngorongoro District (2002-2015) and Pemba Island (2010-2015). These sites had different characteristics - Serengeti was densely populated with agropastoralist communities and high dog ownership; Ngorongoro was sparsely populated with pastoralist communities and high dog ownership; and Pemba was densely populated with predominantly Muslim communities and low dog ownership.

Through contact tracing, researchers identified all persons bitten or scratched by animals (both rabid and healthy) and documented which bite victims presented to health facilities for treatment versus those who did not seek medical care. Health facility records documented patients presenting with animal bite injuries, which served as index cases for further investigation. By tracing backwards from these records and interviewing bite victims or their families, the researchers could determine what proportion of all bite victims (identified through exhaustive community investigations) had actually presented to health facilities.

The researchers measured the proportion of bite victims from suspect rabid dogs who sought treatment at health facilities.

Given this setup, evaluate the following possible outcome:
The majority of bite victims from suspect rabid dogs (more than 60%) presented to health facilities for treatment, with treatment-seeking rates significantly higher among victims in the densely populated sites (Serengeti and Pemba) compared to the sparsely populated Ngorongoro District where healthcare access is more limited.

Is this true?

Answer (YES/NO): NO